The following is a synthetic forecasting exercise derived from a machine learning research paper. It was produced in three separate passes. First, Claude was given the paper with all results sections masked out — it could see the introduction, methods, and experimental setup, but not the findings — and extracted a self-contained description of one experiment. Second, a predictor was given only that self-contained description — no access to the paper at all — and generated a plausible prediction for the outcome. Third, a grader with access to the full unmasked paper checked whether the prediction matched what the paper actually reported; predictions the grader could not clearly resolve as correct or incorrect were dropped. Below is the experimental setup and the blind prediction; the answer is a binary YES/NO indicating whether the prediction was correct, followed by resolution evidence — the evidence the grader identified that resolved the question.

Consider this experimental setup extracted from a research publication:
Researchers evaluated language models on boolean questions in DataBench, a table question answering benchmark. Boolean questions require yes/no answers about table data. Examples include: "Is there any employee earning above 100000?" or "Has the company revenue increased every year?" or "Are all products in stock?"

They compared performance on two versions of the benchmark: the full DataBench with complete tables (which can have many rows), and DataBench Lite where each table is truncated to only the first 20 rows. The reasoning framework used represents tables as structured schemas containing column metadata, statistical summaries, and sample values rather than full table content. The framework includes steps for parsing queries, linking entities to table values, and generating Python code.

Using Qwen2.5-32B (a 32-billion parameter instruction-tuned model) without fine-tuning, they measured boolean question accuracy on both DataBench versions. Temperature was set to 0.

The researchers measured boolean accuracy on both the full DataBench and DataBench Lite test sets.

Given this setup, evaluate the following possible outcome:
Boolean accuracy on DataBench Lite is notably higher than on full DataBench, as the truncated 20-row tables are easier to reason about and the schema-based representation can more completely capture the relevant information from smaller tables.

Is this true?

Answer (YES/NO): NO